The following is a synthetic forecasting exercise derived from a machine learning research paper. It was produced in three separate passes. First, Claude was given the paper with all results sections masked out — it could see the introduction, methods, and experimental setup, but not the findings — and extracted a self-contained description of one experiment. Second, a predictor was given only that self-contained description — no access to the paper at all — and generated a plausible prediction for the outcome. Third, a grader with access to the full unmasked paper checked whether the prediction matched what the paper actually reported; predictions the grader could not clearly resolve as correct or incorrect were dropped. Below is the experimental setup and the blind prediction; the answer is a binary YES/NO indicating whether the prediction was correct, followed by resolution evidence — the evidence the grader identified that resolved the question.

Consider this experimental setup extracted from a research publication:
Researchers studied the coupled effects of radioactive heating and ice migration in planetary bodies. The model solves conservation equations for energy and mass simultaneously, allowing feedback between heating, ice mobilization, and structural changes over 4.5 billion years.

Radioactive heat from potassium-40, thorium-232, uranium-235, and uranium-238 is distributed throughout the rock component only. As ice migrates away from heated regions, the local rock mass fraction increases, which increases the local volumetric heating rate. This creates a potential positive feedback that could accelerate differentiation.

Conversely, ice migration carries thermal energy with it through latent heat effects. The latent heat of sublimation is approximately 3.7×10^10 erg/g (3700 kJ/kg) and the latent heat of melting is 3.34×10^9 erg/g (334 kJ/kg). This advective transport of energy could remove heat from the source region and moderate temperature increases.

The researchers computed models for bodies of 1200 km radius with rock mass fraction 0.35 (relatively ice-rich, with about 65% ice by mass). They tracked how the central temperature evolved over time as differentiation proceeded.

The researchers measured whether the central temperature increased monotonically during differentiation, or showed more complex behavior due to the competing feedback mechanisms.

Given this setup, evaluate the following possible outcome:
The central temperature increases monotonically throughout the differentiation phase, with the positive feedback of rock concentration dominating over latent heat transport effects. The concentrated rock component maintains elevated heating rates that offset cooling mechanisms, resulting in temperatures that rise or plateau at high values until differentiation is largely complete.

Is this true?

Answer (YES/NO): NO